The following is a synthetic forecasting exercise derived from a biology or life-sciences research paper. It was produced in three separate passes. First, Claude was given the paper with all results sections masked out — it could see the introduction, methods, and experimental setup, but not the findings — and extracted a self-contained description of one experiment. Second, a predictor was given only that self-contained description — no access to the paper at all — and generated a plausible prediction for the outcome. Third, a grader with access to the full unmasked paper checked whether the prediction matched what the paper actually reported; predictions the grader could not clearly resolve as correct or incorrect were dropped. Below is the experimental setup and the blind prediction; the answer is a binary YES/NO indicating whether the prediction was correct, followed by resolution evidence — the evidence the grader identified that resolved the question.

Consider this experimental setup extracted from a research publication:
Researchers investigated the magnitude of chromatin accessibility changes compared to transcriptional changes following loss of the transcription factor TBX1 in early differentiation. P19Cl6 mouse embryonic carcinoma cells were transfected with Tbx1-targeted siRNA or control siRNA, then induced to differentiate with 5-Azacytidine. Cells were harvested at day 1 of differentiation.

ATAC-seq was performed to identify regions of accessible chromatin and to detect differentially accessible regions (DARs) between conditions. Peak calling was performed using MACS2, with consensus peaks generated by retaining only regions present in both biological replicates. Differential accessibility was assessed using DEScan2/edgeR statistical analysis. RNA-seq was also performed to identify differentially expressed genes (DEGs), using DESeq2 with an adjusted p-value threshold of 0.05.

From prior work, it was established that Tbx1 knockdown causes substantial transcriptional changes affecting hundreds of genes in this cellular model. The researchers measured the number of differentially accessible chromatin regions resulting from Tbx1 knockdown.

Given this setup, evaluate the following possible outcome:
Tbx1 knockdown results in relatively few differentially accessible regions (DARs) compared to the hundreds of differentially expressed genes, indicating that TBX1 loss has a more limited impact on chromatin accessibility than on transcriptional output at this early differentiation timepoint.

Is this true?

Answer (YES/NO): YES